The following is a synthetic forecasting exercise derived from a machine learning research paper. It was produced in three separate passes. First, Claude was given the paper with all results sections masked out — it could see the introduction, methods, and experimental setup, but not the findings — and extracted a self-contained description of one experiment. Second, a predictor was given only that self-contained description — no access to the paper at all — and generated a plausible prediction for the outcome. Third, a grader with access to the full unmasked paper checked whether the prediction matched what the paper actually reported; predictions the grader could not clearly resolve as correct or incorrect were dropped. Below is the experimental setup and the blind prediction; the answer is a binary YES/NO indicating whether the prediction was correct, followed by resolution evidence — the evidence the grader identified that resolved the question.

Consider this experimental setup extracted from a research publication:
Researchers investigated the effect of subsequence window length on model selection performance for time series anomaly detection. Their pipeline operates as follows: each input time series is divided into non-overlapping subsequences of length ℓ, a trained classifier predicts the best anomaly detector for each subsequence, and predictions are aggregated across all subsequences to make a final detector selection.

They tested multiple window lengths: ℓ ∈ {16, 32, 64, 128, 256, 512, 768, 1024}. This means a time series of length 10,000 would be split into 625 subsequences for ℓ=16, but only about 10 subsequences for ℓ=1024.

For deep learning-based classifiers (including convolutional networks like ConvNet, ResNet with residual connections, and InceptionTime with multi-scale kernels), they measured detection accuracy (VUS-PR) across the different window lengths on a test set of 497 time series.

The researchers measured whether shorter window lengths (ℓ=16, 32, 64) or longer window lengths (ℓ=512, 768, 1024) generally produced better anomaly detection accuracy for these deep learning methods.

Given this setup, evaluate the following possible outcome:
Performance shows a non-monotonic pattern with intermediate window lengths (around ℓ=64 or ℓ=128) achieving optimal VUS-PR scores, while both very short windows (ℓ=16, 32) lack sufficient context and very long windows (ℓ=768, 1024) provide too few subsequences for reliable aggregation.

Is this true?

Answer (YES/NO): NO